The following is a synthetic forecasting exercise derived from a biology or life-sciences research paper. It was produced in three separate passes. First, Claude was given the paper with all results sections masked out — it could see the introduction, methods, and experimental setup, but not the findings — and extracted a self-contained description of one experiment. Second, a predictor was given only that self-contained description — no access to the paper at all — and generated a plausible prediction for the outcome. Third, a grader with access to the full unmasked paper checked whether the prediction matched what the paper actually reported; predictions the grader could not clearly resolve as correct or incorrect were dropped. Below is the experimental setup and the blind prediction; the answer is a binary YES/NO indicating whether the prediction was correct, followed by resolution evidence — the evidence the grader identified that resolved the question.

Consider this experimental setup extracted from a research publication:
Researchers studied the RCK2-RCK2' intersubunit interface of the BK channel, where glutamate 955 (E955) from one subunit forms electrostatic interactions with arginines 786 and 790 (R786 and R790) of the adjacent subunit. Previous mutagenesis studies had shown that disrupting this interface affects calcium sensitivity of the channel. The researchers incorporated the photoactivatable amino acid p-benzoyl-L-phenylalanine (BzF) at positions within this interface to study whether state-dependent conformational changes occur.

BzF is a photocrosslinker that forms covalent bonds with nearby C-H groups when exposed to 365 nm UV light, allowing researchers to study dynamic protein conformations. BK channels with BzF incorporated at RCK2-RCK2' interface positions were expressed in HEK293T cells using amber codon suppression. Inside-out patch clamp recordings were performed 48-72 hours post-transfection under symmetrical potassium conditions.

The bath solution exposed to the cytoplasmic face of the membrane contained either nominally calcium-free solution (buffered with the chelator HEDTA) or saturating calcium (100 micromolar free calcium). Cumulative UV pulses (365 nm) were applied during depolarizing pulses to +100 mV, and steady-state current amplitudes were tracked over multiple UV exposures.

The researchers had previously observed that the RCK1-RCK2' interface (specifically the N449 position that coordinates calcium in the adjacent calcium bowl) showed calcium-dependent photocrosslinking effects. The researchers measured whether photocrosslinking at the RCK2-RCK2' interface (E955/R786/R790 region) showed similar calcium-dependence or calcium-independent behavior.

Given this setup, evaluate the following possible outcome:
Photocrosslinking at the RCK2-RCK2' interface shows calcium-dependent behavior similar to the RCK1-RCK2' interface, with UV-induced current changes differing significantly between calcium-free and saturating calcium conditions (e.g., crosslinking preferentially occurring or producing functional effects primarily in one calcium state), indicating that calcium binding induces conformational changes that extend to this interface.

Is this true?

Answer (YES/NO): NO